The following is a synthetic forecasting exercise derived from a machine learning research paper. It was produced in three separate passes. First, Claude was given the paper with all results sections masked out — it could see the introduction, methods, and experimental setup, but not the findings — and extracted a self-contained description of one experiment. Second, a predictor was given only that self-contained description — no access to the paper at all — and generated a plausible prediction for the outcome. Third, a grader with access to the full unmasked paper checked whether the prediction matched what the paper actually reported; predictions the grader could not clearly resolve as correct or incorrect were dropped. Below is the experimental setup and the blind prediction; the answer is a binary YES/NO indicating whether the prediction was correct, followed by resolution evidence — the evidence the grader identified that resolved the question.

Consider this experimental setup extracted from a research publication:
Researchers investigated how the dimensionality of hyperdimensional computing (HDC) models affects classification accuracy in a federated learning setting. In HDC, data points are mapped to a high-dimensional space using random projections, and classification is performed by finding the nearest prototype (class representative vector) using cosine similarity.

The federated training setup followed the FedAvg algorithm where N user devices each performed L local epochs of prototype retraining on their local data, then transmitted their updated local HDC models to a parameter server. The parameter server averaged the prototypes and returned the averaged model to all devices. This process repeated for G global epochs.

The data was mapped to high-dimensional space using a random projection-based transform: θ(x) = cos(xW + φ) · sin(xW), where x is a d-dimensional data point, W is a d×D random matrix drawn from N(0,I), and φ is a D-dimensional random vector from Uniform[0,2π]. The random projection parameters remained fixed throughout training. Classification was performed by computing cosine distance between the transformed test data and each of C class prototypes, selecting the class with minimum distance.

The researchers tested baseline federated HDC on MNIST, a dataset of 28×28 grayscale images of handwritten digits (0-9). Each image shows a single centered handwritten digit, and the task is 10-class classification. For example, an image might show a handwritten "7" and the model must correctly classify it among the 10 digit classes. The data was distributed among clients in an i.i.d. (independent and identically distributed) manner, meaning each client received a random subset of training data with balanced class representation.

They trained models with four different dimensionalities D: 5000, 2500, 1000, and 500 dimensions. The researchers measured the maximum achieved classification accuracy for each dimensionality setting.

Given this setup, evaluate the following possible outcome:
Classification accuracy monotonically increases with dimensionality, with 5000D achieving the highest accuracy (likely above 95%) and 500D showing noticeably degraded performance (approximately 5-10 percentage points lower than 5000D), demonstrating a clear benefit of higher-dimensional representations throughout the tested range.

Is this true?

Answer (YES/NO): YES